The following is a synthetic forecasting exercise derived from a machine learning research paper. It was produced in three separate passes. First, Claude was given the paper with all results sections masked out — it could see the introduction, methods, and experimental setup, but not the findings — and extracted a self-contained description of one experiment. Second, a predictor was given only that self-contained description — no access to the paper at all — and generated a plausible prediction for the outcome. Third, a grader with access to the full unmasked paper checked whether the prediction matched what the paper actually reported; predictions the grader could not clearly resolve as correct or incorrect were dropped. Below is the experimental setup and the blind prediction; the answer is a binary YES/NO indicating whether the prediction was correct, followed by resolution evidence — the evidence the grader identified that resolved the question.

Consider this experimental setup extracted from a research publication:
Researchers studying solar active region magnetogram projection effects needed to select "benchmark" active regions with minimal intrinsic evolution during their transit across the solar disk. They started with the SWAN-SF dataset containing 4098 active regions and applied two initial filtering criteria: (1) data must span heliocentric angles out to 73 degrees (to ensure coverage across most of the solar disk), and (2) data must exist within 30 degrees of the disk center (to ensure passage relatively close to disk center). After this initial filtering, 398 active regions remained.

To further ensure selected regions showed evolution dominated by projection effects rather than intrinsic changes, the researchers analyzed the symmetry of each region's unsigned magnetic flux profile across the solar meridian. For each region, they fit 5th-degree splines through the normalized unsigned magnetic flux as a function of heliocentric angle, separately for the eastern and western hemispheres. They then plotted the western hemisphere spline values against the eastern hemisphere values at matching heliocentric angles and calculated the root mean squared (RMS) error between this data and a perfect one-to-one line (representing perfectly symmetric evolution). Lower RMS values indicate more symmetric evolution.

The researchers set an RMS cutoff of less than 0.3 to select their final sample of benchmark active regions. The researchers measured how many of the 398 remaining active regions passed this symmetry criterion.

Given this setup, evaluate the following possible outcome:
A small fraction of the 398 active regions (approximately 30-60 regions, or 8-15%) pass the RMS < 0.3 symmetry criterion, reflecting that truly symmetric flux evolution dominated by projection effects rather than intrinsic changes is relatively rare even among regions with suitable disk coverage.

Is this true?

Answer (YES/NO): NO